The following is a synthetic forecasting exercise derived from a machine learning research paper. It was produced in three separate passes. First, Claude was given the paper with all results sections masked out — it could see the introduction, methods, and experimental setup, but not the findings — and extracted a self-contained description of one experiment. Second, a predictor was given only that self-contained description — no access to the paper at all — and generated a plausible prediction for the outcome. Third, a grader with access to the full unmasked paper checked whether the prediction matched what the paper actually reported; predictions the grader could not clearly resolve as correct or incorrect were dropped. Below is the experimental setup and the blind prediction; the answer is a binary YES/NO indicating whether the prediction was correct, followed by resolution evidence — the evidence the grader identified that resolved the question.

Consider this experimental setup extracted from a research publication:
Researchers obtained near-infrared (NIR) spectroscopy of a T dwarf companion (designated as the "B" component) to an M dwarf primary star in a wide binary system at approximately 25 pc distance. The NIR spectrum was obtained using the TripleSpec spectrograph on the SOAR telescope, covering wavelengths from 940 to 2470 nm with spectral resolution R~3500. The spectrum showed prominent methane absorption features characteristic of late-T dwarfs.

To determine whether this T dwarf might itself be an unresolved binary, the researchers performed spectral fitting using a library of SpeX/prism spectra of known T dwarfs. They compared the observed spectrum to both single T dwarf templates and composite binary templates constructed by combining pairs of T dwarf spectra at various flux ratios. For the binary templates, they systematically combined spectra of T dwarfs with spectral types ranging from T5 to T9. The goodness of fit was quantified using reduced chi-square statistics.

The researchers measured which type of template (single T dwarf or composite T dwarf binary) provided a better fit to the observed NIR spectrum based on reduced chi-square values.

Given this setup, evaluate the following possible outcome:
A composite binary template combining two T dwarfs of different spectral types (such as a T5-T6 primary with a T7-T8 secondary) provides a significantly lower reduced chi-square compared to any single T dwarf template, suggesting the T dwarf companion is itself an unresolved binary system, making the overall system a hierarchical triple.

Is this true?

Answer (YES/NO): YES